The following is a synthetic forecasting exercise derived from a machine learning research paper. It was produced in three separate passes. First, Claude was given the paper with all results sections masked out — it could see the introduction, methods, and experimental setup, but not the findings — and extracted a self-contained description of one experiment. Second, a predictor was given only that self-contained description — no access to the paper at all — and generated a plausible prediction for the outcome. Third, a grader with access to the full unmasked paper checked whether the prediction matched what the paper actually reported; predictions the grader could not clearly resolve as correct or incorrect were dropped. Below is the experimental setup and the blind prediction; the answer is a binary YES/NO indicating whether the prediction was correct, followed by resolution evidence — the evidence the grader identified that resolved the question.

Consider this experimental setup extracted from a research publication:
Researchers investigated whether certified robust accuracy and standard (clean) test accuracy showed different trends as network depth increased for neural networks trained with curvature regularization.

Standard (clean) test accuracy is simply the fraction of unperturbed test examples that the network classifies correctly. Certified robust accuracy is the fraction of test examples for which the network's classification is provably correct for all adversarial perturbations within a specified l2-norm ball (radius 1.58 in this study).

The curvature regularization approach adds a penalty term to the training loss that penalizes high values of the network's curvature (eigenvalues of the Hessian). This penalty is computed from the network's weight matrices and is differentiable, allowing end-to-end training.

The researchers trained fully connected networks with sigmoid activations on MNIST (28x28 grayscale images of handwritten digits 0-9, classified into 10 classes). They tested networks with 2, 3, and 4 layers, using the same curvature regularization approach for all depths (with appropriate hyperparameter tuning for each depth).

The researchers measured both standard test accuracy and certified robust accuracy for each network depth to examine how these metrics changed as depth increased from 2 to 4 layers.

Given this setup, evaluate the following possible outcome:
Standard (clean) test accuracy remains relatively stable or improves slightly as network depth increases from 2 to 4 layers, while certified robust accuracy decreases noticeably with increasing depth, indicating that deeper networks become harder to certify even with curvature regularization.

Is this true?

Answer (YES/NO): NO